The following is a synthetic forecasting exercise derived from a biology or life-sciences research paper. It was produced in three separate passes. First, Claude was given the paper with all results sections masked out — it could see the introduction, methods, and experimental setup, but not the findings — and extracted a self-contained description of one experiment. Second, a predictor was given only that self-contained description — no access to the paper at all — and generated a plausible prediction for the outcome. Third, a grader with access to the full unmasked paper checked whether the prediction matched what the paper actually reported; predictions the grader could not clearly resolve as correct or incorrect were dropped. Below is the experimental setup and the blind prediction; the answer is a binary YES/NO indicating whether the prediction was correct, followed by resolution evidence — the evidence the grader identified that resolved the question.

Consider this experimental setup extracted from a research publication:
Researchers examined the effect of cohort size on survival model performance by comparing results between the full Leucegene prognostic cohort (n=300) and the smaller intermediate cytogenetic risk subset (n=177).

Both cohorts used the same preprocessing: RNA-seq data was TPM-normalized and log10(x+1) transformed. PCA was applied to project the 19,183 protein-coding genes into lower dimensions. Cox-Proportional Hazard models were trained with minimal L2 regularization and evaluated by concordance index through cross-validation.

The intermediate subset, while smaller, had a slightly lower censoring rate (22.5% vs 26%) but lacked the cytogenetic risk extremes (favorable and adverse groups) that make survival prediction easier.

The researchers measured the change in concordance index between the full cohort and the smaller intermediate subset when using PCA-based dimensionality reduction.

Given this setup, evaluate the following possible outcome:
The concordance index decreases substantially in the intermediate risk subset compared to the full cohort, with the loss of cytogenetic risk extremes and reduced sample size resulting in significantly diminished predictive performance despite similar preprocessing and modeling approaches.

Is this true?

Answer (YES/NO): NO